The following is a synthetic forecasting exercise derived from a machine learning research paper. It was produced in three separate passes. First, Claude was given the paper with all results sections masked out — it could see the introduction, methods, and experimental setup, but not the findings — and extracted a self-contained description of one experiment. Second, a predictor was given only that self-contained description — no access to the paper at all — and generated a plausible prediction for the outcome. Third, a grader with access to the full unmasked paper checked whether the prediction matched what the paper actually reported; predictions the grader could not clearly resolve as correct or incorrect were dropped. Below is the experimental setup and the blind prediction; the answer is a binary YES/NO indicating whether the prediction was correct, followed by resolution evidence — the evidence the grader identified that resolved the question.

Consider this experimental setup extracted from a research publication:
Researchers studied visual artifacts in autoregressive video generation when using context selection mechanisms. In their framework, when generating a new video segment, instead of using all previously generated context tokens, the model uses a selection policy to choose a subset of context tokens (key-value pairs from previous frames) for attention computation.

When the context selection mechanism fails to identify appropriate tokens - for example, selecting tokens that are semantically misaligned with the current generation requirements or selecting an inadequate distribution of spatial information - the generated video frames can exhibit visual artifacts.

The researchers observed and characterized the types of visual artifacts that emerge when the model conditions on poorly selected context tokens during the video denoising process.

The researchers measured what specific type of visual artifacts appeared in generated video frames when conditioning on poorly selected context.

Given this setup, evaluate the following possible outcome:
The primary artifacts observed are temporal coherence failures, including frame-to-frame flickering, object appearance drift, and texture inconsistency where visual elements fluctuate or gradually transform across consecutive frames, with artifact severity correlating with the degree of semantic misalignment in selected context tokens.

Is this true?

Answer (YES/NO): NO